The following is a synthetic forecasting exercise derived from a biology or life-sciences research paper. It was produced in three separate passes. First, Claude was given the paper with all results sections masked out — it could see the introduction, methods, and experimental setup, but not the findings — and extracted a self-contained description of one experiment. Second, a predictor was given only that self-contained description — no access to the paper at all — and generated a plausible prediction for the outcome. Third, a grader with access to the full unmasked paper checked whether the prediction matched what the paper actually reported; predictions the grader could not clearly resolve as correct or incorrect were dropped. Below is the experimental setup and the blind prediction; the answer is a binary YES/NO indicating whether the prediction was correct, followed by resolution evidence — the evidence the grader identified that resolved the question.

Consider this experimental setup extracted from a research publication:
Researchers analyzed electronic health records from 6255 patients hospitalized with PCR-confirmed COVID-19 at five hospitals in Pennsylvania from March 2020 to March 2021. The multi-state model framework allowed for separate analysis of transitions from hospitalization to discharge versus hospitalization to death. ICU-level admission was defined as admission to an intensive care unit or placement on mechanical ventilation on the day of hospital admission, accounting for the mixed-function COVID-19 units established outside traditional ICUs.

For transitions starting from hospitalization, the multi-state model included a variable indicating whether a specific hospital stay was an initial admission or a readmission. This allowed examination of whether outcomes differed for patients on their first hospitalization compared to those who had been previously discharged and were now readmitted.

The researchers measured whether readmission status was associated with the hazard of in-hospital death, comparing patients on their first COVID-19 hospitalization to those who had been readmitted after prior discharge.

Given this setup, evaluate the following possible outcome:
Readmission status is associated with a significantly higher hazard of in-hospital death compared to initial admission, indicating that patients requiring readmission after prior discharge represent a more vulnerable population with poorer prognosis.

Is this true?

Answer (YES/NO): YES